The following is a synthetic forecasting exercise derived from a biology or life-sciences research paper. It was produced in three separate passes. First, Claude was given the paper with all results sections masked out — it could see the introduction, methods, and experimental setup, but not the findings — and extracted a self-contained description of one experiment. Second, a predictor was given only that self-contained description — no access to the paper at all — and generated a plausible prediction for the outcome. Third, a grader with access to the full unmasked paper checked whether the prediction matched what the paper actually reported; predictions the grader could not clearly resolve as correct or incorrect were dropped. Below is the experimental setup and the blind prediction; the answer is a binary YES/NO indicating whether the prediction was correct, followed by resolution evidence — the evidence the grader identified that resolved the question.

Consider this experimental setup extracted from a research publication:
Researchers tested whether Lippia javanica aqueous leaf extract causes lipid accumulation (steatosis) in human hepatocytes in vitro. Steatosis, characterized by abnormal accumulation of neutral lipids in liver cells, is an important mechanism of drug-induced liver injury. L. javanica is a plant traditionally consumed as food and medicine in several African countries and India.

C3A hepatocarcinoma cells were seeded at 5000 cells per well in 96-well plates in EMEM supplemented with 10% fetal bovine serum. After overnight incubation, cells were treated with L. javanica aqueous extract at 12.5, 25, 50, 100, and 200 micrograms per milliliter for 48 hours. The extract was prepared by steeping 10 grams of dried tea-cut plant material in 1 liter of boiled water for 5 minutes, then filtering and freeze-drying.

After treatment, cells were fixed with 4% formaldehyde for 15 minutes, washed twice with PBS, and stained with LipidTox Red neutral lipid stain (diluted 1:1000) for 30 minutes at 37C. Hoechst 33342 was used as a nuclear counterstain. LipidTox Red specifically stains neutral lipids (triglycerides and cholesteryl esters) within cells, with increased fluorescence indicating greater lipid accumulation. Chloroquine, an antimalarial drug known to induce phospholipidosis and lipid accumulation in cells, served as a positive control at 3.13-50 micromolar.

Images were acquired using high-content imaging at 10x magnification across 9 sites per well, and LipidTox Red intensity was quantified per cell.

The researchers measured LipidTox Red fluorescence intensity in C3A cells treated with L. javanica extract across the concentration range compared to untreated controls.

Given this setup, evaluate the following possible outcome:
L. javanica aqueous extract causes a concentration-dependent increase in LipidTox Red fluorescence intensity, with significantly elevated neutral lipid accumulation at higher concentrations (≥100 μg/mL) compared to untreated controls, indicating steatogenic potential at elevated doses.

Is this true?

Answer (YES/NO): NO